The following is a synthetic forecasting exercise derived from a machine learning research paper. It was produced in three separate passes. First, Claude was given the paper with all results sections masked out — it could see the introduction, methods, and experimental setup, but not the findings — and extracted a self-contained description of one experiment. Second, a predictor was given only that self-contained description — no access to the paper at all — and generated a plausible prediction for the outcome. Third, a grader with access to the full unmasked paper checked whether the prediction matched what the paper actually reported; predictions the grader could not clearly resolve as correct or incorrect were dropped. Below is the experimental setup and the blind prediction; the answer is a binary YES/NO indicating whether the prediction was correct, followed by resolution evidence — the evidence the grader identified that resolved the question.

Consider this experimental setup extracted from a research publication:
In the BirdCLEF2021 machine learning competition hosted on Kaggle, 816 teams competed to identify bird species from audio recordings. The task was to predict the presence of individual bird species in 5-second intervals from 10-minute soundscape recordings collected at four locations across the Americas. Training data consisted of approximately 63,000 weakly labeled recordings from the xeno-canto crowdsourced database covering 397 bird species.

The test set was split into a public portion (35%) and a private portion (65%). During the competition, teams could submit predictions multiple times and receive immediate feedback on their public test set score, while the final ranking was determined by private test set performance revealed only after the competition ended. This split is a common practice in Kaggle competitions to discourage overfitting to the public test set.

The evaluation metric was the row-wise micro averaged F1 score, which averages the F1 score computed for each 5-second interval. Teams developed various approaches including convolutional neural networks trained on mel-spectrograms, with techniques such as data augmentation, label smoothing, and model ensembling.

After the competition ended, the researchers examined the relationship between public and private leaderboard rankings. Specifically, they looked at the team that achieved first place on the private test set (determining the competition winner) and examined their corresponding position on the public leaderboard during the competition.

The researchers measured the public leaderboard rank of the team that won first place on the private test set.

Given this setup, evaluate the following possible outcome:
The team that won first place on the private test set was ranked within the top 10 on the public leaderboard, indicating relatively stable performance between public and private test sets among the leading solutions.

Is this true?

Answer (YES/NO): NO